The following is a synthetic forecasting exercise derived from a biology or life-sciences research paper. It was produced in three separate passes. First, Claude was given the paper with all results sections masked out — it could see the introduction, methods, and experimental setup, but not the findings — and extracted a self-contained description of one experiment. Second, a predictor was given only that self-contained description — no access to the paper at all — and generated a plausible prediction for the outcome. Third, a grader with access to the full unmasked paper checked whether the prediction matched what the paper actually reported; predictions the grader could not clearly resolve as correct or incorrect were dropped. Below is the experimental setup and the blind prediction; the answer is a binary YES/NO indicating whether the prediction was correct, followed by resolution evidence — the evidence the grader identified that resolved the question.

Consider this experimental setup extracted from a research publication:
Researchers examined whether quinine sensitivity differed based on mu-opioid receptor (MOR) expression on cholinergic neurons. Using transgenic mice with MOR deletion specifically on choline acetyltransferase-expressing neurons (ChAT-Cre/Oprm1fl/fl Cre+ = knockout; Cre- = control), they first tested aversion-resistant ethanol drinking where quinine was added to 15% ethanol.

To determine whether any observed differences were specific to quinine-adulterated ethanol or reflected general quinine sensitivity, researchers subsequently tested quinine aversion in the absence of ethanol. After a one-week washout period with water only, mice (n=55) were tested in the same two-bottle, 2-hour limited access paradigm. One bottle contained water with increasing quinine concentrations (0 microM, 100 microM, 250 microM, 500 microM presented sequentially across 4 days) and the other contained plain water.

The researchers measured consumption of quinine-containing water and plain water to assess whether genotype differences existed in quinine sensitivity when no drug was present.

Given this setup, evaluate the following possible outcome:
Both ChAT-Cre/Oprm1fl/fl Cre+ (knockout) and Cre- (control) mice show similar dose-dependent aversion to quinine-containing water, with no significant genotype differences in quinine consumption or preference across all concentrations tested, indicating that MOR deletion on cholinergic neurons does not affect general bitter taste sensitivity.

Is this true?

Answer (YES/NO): YES